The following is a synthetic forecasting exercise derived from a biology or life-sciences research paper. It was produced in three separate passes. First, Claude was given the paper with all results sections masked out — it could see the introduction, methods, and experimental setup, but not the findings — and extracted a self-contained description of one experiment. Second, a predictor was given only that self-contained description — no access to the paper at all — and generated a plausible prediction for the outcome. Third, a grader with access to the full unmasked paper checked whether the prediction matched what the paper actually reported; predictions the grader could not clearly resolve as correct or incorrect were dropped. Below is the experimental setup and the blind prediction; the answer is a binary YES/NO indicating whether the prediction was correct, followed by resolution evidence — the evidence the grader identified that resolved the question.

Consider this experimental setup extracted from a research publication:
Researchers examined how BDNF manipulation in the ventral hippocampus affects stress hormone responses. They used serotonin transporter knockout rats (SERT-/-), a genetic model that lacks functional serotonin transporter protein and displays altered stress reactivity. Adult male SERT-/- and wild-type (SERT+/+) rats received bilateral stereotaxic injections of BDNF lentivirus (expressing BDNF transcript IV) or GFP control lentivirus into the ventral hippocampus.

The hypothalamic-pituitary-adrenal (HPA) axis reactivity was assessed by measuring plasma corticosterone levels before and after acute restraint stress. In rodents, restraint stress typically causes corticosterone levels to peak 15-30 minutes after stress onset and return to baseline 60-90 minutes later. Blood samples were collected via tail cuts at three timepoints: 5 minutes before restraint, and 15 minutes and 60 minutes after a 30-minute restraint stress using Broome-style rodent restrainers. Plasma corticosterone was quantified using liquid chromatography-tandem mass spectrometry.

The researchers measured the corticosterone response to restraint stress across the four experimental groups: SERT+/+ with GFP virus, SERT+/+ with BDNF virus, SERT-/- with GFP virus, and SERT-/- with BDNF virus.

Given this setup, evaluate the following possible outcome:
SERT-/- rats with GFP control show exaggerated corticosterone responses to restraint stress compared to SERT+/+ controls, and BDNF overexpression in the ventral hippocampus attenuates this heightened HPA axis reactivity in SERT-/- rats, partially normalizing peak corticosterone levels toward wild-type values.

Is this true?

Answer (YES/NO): NO